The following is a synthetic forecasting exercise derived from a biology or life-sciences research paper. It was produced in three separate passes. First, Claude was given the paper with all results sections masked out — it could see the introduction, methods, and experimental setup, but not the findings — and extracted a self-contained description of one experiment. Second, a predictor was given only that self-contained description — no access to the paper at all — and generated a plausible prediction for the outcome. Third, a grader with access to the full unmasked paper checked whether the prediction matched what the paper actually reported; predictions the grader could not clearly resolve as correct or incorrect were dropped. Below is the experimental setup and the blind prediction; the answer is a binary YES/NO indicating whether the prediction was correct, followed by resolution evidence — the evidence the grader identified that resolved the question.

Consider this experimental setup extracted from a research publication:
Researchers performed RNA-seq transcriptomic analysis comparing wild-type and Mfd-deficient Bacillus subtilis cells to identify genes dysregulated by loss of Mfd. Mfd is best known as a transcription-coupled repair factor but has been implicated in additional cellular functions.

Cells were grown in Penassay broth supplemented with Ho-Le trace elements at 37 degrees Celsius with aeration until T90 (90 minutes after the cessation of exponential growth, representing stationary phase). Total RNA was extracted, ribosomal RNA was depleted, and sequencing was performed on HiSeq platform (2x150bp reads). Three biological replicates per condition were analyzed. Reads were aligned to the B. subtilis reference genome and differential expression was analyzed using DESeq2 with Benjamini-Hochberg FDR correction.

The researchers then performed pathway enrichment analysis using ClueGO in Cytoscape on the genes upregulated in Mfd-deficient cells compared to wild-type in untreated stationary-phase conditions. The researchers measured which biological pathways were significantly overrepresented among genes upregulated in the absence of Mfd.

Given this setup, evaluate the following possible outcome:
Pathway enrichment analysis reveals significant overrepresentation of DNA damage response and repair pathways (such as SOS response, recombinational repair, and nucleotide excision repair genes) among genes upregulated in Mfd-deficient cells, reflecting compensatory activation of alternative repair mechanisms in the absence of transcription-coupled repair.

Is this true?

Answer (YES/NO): NO